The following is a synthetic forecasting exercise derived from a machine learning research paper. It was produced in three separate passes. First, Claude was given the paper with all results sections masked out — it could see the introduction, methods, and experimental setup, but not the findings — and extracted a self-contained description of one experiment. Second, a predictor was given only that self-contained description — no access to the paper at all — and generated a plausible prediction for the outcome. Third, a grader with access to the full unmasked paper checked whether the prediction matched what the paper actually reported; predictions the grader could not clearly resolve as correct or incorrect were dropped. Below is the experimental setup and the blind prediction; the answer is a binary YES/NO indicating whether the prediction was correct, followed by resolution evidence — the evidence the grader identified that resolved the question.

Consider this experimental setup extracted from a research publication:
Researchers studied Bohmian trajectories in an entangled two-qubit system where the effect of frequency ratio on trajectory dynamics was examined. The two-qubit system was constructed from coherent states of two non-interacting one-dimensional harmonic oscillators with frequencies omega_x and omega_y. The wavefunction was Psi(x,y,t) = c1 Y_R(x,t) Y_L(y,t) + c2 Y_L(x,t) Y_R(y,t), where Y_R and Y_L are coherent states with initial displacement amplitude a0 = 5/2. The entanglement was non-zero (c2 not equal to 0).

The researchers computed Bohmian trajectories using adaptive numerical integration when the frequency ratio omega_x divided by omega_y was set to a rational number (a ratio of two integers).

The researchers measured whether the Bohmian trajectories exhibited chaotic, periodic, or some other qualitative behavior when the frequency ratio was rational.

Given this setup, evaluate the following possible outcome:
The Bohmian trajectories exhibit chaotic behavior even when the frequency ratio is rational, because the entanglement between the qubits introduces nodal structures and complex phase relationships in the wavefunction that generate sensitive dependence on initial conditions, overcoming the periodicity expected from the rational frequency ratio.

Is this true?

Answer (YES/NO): NO